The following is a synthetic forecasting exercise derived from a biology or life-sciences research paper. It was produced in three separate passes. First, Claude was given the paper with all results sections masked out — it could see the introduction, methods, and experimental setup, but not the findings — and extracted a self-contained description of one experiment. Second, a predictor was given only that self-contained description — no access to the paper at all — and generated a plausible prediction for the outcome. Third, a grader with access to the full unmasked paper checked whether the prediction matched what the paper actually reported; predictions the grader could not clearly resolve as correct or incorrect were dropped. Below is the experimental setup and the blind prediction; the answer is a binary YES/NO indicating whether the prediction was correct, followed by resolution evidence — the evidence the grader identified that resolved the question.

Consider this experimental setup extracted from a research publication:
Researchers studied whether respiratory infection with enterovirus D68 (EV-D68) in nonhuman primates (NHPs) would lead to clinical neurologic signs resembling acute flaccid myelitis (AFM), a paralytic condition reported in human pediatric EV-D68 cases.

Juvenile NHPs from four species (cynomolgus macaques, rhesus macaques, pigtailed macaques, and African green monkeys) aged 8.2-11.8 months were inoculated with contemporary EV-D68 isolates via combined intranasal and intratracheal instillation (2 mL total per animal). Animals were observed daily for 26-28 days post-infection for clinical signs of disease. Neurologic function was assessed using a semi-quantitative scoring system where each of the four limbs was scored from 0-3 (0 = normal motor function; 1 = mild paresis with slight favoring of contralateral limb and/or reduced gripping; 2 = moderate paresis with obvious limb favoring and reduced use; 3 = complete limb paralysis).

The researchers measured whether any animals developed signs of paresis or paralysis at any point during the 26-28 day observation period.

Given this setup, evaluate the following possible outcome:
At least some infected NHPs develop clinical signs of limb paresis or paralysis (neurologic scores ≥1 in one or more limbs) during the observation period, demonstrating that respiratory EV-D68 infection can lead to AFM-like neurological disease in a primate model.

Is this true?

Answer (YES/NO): NO